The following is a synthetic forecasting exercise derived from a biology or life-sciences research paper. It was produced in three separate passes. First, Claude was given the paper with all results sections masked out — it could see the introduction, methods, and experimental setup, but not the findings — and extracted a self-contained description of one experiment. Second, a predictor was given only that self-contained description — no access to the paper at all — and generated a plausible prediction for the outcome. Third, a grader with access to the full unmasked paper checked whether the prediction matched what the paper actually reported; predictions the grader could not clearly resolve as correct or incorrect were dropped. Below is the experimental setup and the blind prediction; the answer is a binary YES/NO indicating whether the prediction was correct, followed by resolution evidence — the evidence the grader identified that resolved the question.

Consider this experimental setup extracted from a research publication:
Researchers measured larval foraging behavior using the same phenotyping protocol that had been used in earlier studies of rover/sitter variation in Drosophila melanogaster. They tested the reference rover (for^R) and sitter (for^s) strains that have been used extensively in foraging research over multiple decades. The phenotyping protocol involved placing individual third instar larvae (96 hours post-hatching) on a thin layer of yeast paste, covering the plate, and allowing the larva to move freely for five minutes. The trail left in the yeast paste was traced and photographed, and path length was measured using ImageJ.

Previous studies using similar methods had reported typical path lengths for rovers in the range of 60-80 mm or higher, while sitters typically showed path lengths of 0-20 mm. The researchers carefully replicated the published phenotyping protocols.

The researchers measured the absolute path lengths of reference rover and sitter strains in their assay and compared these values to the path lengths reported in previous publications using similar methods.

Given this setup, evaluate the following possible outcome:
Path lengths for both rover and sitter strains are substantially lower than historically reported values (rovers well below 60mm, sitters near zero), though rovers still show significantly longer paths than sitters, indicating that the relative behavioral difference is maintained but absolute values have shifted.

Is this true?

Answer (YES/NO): YES